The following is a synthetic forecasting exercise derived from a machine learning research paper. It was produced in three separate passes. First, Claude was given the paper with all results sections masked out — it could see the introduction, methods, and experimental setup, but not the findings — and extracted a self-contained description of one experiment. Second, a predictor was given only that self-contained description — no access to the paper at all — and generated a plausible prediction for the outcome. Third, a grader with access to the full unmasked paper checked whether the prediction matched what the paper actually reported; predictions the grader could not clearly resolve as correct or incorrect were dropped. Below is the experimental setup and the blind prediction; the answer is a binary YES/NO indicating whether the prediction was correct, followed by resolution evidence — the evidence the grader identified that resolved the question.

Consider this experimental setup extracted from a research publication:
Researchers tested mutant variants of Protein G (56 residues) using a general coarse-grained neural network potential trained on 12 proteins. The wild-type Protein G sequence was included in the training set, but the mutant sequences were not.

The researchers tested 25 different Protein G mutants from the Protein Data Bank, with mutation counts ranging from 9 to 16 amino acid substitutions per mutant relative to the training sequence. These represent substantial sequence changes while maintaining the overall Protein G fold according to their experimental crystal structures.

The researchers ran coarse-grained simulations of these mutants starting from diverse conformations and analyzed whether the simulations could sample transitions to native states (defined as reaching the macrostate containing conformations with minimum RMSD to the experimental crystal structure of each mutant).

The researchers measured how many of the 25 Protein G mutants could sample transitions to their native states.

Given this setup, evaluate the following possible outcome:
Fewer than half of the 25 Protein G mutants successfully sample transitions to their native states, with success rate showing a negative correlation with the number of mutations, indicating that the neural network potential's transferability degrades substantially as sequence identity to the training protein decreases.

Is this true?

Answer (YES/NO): NO